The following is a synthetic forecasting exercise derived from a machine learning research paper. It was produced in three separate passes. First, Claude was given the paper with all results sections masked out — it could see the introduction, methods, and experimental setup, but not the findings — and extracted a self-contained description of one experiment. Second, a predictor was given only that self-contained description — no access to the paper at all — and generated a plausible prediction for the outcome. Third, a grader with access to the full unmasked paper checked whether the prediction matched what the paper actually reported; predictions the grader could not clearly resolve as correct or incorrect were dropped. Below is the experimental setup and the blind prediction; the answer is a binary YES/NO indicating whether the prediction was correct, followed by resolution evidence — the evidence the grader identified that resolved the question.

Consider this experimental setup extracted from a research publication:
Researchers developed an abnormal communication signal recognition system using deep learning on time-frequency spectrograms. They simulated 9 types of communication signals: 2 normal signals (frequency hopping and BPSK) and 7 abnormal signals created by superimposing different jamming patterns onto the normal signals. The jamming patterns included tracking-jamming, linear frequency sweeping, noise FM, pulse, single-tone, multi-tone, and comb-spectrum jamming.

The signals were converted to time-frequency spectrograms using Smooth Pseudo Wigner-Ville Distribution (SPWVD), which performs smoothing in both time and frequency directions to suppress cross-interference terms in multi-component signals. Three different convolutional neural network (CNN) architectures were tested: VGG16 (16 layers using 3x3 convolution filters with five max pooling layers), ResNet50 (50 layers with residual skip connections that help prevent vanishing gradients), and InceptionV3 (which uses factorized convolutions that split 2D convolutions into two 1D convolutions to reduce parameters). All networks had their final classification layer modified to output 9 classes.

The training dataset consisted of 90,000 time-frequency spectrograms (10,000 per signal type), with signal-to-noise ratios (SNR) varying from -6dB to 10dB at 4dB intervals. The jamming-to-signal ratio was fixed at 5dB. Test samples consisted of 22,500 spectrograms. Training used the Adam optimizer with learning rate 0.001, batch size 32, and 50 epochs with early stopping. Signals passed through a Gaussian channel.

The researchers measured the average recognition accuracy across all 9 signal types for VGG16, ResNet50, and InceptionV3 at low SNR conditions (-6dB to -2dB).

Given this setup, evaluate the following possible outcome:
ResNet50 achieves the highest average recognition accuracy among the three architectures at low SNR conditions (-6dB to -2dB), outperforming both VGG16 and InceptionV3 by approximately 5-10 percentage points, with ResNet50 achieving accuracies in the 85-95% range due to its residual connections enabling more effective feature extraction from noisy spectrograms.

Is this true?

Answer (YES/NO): NO